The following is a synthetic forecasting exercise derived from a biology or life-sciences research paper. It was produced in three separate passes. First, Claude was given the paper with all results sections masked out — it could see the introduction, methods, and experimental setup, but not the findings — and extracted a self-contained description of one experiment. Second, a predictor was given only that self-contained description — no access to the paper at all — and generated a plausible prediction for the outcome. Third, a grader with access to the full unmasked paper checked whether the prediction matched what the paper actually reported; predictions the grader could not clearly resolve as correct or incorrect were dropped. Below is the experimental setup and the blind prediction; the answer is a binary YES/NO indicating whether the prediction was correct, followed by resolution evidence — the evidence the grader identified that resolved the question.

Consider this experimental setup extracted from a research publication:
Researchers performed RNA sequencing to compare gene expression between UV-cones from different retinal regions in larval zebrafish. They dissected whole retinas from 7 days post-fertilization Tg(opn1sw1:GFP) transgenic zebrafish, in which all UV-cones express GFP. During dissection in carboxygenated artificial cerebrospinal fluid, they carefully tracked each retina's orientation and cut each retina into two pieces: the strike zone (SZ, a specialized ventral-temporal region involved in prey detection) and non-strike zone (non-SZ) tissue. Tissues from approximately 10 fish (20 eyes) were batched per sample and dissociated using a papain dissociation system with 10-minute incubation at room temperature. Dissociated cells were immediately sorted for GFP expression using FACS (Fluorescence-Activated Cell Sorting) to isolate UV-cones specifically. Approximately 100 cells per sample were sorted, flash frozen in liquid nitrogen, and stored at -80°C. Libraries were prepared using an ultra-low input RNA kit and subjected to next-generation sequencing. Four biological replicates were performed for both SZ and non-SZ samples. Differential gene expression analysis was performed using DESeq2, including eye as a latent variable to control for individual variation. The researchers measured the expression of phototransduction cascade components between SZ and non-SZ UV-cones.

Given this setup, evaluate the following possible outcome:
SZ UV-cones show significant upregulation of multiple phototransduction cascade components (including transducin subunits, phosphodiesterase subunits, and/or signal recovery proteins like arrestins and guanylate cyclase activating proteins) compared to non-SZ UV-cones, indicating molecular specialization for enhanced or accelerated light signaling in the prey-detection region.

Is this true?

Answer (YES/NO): NO